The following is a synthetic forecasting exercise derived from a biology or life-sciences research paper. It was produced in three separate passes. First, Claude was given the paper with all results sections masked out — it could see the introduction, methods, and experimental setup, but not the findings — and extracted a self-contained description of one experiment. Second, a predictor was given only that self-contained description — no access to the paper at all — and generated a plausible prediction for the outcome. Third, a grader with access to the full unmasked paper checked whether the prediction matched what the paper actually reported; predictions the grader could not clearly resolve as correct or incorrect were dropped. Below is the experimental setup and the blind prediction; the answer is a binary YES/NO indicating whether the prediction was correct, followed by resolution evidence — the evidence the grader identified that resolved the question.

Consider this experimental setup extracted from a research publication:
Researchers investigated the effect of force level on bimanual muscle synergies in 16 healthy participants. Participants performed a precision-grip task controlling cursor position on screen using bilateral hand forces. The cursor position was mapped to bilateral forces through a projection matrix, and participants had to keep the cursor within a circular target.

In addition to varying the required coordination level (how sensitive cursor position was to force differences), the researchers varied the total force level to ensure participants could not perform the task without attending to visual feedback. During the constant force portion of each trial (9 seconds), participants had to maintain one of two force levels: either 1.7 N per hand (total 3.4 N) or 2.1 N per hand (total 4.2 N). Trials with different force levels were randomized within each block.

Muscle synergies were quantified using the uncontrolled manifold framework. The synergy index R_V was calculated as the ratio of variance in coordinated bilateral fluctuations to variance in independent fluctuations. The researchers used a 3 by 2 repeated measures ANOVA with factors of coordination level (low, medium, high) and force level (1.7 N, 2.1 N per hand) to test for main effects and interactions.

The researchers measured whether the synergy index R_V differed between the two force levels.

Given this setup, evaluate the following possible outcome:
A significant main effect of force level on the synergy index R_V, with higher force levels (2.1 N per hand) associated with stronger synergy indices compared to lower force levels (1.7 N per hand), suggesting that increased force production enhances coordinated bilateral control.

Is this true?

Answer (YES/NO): NO